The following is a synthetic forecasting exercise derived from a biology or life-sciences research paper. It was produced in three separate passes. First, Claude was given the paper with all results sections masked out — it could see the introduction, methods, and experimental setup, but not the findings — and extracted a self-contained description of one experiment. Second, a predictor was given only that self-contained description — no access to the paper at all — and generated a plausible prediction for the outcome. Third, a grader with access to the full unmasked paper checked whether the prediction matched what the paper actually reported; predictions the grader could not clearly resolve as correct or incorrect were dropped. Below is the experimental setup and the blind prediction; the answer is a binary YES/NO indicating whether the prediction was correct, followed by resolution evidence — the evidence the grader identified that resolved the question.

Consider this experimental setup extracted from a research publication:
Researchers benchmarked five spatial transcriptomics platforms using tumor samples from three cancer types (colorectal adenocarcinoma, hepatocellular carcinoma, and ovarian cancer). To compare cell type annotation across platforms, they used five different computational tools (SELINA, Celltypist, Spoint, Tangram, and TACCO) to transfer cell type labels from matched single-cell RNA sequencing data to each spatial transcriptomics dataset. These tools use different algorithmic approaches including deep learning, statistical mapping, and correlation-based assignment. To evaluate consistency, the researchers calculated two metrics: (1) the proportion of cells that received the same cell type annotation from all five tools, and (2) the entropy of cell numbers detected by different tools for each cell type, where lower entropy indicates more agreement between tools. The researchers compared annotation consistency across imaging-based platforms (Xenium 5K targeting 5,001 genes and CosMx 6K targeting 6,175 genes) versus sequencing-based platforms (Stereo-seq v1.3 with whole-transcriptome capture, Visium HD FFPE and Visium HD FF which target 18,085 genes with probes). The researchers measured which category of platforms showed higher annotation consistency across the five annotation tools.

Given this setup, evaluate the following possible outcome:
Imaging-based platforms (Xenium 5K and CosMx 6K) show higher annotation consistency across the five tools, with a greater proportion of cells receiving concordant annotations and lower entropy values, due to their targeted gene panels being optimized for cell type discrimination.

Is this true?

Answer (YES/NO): NO